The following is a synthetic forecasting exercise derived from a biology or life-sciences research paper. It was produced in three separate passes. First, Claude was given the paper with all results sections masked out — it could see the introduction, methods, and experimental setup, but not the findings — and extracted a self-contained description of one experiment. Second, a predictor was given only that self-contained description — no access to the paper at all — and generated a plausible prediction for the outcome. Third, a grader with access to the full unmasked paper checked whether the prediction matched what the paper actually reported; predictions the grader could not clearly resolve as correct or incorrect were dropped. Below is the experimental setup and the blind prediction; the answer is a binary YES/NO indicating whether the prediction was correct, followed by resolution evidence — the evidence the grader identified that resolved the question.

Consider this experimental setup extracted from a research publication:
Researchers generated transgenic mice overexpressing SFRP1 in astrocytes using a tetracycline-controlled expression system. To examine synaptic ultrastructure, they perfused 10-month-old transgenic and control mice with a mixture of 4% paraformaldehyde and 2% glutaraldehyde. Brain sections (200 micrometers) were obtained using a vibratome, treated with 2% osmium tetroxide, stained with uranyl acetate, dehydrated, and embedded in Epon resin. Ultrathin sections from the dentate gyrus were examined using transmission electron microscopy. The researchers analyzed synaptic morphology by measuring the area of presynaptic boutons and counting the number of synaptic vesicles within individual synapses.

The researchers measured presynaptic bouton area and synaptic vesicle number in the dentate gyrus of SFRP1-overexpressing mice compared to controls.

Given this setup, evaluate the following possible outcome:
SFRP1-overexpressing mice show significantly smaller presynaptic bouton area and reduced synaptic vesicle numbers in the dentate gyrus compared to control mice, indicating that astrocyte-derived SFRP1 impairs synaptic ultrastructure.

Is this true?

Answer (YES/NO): YES